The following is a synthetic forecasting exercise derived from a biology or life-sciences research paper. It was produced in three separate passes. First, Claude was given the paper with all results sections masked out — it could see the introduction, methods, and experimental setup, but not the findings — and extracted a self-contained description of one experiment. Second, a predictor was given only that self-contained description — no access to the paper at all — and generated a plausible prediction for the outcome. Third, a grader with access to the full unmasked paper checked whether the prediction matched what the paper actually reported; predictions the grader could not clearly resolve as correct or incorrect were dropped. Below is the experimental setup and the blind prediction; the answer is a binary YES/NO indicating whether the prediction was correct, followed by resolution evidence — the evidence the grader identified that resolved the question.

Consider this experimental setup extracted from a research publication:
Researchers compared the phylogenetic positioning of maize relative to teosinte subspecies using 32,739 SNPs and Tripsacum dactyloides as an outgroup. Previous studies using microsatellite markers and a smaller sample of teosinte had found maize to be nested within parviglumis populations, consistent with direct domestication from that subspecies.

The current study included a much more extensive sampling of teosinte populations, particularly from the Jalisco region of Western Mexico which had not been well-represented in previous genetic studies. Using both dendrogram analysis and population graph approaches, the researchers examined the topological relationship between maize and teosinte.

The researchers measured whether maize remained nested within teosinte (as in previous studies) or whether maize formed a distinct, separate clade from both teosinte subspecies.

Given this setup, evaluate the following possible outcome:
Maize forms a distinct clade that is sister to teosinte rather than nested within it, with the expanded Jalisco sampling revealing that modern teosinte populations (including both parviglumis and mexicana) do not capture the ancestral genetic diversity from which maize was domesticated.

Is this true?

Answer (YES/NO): YES